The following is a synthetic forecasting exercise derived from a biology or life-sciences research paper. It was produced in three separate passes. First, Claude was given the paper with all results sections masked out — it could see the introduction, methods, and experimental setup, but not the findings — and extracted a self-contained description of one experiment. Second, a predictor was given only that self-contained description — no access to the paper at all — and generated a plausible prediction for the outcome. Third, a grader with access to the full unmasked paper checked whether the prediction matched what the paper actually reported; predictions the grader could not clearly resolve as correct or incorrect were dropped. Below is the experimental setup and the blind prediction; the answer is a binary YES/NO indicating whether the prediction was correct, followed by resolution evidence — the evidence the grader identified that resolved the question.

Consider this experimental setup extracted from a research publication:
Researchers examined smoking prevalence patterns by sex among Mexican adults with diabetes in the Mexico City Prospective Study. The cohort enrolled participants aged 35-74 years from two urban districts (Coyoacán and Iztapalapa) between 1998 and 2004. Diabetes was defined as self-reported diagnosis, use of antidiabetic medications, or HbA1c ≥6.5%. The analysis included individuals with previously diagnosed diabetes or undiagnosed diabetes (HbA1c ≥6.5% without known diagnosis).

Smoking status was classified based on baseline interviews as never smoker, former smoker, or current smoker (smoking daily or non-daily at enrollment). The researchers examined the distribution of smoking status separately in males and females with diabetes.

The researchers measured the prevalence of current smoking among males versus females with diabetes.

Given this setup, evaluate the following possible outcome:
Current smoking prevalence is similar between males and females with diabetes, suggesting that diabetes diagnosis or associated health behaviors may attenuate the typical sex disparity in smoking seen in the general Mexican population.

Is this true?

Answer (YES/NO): NO